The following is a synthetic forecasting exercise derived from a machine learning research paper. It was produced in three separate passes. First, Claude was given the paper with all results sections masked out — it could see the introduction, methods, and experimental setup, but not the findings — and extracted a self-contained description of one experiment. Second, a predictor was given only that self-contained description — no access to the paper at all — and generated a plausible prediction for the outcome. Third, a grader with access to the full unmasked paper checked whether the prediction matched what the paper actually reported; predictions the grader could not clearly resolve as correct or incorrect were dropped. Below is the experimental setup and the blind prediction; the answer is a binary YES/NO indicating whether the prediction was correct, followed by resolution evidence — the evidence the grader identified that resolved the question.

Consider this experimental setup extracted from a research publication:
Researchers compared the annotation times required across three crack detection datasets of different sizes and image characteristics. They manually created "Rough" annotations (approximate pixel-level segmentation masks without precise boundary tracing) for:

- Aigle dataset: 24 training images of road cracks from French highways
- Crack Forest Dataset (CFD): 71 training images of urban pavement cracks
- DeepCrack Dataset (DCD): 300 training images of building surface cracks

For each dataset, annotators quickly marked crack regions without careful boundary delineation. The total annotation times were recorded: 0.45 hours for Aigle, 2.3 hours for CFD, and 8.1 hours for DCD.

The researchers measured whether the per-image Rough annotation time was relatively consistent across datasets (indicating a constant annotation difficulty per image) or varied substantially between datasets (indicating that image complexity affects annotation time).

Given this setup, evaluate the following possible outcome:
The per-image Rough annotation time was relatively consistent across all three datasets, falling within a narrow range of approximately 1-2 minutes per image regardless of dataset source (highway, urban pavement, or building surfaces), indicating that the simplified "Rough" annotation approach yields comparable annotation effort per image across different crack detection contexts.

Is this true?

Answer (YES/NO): NO